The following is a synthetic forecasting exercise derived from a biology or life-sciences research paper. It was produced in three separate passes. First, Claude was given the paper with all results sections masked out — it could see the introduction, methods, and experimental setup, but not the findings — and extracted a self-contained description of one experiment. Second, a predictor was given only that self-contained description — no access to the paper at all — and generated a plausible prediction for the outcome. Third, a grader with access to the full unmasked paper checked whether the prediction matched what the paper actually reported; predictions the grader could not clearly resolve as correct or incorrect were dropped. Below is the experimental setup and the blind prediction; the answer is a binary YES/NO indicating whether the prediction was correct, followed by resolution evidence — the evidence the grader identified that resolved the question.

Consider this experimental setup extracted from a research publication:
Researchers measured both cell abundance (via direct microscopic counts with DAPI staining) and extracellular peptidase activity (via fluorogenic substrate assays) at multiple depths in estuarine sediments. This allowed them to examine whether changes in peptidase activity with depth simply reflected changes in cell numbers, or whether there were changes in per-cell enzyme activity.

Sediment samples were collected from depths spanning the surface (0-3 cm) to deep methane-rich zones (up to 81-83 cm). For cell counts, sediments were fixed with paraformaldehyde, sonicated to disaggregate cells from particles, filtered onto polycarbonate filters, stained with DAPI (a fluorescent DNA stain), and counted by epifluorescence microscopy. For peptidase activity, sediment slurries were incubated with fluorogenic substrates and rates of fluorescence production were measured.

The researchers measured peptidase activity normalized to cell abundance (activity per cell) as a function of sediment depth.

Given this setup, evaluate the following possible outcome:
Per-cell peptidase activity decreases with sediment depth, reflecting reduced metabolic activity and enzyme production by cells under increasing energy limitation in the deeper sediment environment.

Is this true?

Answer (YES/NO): NO